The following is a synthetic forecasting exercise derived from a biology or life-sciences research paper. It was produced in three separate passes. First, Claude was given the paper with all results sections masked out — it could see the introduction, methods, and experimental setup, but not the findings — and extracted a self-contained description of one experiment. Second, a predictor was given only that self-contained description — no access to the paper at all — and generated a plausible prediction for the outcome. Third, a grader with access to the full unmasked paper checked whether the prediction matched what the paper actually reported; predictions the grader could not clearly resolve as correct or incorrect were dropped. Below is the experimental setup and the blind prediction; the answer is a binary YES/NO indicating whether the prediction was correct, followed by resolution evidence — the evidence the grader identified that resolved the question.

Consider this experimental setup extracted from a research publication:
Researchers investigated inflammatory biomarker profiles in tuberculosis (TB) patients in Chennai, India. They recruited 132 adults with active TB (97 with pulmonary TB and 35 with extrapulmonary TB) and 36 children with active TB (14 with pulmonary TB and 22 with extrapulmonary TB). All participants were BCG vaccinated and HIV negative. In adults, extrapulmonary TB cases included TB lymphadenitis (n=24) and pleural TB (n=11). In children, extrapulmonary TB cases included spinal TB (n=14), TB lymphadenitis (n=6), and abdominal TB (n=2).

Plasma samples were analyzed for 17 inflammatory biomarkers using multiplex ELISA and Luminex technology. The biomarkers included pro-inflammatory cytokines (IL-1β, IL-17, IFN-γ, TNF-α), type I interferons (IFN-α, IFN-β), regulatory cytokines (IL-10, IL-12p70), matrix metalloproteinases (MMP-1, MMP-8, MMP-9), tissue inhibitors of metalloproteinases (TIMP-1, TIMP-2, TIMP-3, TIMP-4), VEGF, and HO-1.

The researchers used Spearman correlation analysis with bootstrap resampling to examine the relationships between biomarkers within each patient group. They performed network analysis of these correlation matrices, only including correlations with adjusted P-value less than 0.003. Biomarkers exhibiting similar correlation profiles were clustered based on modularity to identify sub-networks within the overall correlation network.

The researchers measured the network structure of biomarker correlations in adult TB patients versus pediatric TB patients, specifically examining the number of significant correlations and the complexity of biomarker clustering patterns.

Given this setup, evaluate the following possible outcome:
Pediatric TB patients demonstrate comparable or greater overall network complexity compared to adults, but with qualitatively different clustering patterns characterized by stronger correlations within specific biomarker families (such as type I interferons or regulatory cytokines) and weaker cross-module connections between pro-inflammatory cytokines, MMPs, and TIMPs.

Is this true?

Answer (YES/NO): NO